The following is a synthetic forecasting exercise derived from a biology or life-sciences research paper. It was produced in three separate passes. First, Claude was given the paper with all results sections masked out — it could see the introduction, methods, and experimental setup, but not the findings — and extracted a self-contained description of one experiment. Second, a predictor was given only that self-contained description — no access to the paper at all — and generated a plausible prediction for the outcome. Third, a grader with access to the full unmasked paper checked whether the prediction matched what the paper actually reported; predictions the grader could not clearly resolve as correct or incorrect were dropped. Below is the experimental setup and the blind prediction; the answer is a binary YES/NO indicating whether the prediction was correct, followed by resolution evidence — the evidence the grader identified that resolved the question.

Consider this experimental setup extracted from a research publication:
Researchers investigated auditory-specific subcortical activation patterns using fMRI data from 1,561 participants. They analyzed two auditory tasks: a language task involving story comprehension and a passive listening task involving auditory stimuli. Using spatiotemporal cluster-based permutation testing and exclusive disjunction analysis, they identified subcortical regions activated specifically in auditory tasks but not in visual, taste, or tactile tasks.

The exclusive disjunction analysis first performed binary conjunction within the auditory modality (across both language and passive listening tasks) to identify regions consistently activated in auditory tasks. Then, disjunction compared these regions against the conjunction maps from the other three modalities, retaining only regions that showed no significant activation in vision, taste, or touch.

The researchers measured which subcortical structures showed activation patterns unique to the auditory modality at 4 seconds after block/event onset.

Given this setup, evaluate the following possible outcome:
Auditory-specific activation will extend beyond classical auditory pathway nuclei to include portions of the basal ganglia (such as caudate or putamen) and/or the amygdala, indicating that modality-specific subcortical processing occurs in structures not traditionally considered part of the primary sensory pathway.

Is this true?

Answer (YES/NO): NO